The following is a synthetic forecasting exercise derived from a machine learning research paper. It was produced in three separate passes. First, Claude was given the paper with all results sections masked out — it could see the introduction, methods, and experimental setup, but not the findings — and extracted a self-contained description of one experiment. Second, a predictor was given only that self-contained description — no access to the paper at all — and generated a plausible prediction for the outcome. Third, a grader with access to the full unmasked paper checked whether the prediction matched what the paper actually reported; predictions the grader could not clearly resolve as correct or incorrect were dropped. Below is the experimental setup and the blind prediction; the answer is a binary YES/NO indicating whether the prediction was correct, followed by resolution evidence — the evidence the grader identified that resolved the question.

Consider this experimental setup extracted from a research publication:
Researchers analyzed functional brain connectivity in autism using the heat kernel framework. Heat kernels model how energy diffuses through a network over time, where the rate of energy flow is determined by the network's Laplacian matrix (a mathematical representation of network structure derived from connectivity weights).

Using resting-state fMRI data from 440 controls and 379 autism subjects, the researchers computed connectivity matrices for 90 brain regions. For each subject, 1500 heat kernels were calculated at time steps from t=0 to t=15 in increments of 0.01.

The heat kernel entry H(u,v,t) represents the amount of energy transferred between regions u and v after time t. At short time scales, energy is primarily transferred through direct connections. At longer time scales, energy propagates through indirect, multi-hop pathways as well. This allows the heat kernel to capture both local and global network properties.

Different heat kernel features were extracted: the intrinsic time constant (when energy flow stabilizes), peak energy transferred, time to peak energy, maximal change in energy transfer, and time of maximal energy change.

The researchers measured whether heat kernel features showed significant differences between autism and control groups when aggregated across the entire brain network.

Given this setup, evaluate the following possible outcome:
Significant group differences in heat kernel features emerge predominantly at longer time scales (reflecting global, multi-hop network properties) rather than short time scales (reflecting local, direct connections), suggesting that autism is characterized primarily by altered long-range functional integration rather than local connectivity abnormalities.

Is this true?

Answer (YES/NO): NO